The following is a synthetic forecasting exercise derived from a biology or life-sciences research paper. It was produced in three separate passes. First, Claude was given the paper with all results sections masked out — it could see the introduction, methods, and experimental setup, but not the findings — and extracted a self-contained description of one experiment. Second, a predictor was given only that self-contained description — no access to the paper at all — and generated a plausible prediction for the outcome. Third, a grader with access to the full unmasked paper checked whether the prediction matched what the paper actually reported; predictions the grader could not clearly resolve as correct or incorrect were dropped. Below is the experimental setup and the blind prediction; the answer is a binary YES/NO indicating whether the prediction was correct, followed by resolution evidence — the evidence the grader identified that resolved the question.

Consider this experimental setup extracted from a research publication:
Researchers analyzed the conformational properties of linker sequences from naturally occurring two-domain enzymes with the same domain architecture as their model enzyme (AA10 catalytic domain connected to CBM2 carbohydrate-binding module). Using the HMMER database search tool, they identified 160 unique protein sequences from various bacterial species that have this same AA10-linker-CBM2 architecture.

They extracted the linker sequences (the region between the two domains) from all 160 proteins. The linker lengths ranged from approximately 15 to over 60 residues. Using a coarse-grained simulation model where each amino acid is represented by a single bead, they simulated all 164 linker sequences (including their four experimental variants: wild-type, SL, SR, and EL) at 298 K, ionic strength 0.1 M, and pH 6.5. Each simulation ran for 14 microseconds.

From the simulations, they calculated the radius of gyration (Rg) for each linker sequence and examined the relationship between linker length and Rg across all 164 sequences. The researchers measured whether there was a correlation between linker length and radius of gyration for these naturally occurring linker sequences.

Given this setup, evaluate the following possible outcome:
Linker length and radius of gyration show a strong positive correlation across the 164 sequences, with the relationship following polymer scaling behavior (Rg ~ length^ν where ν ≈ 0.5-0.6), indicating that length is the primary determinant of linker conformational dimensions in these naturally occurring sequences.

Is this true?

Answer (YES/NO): YES